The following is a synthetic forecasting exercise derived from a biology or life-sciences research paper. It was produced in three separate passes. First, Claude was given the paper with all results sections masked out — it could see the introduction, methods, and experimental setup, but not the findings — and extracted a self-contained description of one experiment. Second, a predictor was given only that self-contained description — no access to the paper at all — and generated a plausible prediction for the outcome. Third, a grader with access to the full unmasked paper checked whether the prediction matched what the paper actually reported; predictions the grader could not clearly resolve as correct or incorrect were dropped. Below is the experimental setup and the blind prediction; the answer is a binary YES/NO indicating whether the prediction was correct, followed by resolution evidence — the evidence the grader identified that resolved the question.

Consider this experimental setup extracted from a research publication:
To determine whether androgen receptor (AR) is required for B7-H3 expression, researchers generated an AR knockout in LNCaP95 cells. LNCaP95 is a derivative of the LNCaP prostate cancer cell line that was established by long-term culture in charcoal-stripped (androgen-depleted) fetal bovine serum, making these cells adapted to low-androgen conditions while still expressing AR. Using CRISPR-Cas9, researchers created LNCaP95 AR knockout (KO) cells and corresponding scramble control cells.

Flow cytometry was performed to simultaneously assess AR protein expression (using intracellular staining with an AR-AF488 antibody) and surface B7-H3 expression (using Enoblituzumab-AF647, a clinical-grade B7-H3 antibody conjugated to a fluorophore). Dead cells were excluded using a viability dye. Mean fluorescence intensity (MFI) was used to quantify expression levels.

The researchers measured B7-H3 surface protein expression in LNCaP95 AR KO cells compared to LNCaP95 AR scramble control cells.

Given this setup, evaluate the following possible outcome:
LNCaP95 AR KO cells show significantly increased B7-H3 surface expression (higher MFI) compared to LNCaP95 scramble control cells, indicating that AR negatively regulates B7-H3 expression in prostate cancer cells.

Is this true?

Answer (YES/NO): YES